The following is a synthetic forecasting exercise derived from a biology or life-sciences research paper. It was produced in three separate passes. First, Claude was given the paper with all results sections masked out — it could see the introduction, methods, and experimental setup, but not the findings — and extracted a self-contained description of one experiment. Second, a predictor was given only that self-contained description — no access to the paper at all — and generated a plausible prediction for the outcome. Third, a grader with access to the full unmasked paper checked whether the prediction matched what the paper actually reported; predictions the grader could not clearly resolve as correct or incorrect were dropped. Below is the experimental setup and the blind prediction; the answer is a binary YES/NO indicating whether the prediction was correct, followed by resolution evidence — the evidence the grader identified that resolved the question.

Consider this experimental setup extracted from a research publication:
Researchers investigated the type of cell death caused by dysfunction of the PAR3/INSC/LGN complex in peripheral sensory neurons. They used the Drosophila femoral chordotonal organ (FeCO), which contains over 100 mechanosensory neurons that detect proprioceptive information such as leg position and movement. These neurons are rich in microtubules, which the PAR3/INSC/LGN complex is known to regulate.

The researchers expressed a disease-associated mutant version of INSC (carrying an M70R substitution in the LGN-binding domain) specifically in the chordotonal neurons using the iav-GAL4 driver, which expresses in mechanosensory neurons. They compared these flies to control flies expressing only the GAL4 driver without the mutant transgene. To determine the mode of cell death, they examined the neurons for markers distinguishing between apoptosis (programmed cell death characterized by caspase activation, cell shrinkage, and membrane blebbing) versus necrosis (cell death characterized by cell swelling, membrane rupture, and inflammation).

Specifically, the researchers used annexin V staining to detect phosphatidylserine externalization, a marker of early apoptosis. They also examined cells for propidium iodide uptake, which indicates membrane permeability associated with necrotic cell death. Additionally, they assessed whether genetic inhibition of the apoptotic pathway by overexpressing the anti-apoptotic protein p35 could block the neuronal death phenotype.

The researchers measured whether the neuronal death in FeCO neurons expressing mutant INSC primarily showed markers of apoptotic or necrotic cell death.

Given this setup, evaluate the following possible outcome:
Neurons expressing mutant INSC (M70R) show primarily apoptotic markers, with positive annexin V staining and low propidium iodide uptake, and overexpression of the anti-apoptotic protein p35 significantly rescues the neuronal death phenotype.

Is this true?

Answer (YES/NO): NO